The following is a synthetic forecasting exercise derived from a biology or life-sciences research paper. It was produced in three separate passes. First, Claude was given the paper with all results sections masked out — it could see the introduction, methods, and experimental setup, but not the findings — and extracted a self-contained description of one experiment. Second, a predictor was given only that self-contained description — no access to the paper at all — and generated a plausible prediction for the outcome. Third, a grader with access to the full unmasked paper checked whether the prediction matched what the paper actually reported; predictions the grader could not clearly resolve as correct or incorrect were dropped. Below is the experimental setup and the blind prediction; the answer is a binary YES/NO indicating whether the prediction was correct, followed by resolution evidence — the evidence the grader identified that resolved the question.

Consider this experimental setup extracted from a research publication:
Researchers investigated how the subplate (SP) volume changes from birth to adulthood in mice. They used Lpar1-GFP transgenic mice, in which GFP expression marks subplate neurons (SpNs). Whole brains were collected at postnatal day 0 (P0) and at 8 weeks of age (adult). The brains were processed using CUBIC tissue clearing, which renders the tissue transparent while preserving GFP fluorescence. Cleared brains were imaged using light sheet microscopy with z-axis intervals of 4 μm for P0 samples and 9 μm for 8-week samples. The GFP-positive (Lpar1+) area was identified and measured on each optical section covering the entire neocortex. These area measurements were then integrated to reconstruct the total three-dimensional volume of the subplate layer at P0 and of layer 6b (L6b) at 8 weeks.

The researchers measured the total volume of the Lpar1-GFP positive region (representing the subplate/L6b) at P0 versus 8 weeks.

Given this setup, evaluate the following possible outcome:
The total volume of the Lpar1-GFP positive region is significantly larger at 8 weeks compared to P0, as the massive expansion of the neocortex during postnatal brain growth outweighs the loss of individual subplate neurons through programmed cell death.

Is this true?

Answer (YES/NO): NO